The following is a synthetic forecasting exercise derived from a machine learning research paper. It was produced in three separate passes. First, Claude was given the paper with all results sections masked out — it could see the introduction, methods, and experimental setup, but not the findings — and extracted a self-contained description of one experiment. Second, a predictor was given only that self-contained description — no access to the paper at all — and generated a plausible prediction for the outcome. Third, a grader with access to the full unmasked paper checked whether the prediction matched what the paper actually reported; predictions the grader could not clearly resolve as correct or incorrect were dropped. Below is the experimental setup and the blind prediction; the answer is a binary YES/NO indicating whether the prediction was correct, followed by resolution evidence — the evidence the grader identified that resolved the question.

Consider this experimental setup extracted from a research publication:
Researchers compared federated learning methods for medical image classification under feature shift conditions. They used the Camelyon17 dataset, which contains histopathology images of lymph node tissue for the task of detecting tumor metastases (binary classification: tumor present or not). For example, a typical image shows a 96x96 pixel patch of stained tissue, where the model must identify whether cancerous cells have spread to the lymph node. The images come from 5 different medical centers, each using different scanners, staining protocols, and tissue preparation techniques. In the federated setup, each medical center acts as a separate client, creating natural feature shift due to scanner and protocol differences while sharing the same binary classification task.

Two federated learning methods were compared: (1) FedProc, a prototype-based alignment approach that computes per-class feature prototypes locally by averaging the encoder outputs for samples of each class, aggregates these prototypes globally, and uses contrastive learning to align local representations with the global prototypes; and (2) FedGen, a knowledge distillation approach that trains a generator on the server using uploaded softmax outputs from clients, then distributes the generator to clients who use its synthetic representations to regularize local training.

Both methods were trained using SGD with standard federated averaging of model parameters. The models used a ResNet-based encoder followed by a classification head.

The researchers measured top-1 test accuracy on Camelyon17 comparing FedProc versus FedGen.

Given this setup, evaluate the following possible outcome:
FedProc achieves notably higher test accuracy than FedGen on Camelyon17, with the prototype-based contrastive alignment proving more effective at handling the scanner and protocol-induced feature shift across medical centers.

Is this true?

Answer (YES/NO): NO